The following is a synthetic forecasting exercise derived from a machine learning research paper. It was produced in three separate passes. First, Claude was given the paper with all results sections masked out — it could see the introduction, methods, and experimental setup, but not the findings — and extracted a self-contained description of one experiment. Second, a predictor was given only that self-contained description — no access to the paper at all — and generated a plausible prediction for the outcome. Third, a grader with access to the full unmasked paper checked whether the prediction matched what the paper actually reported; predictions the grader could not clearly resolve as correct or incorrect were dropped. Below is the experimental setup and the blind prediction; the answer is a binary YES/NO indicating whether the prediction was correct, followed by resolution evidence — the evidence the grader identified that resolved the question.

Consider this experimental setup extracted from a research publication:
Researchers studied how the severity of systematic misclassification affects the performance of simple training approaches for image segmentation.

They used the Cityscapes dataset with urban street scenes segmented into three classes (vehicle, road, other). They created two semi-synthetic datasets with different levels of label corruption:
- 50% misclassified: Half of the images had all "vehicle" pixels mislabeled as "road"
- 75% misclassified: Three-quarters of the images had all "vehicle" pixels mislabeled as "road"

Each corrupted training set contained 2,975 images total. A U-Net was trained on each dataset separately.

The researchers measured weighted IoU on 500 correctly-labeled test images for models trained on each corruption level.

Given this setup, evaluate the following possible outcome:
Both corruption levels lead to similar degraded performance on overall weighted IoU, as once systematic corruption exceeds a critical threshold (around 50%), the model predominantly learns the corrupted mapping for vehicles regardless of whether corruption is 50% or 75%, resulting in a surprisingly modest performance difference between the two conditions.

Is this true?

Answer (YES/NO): NO